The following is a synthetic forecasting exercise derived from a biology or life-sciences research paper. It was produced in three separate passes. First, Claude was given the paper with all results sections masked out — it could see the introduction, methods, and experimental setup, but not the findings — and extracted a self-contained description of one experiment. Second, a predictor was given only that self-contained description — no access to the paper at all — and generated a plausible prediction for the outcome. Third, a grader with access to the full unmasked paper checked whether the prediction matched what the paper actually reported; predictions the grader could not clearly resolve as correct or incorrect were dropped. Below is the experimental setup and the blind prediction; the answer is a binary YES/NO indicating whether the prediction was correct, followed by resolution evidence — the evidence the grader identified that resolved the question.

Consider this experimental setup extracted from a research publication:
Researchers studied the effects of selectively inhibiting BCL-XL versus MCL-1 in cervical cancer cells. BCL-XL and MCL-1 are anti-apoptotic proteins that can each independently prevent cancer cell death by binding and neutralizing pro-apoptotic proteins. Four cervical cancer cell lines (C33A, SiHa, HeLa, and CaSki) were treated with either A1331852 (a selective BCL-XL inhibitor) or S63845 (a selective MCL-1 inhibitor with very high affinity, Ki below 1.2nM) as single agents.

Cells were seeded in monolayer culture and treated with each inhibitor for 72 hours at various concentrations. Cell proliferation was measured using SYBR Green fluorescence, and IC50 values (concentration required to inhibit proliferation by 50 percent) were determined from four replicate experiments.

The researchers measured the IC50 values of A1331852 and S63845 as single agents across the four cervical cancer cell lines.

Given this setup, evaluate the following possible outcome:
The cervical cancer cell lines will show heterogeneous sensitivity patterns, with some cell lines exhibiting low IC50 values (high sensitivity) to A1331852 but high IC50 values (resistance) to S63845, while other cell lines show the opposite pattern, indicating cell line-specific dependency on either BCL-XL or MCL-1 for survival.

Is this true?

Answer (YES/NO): NO